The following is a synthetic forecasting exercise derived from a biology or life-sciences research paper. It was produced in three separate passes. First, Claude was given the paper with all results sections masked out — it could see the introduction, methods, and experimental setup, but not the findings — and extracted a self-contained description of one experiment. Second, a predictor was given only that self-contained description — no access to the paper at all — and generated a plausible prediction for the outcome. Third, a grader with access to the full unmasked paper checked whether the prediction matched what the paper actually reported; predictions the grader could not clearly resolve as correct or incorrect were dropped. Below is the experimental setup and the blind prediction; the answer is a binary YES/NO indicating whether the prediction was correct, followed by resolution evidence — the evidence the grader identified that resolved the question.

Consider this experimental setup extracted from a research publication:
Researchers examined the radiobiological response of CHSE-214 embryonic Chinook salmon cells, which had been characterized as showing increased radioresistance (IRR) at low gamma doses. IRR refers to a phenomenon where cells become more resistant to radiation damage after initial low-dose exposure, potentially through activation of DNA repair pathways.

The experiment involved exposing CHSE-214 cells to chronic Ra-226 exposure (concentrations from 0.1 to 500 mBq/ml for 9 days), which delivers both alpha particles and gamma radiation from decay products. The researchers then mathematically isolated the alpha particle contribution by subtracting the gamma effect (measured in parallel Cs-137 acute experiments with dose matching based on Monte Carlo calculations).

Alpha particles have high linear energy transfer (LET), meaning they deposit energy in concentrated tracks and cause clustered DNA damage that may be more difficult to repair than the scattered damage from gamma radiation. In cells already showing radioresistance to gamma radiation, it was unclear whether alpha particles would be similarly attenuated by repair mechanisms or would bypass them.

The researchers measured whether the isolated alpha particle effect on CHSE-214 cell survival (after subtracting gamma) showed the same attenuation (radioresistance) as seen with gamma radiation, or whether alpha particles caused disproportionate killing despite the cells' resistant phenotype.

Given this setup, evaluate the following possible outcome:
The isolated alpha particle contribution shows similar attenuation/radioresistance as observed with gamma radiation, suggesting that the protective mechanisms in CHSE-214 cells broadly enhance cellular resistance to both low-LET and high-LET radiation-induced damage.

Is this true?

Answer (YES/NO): NO